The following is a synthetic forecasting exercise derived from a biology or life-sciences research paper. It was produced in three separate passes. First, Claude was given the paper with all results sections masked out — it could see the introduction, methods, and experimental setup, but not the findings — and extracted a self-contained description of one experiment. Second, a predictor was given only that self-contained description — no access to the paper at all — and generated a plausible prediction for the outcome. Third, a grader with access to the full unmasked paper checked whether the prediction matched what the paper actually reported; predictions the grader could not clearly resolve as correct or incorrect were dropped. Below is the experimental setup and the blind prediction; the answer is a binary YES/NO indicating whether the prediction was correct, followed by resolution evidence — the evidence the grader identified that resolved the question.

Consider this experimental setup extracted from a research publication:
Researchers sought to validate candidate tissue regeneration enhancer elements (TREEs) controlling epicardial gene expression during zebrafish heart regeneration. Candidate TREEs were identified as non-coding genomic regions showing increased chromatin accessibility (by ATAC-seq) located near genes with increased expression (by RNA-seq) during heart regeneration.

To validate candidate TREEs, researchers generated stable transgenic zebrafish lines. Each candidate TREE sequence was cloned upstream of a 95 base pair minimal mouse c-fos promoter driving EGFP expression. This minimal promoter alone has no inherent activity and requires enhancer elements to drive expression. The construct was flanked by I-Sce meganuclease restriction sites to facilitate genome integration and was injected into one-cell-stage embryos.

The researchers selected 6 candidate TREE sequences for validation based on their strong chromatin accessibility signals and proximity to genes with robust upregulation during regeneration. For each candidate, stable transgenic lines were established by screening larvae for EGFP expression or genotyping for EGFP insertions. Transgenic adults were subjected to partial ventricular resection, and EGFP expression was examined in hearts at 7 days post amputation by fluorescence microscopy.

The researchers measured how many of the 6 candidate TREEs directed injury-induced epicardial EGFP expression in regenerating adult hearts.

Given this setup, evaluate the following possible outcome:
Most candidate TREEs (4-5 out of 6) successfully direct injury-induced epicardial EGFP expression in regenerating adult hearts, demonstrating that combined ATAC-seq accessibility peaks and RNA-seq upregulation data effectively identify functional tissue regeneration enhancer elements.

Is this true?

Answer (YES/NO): YES